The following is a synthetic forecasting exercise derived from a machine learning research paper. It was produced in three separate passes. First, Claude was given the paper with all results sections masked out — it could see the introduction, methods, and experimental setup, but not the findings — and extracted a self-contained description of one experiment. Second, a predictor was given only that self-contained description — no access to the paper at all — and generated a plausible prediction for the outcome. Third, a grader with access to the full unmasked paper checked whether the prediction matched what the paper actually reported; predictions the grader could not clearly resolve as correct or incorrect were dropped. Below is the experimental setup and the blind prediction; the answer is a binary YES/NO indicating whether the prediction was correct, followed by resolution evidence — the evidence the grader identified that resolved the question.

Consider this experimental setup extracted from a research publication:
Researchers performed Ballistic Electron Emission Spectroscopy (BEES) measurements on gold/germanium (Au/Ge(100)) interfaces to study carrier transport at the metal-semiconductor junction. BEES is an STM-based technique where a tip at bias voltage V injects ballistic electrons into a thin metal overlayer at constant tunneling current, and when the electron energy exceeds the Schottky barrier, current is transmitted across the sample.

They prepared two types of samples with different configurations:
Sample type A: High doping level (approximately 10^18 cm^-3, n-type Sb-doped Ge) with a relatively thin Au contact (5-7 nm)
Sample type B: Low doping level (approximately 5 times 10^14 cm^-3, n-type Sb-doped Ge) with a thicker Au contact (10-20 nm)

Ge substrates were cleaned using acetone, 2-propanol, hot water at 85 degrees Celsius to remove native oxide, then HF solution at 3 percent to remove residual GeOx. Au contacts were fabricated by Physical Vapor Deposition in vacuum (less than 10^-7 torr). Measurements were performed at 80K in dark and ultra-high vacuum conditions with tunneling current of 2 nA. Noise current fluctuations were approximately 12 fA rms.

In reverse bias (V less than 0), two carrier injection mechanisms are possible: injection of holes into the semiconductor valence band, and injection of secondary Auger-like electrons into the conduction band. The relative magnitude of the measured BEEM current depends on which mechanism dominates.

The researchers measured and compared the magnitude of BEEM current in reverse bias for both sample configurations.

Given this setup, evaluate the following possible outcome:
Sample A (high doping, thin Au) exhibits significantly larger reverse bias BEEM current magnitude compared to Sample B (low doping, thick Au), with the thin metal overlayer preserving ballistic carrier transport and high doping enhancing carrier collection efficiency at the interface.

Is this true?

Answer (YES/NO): YES